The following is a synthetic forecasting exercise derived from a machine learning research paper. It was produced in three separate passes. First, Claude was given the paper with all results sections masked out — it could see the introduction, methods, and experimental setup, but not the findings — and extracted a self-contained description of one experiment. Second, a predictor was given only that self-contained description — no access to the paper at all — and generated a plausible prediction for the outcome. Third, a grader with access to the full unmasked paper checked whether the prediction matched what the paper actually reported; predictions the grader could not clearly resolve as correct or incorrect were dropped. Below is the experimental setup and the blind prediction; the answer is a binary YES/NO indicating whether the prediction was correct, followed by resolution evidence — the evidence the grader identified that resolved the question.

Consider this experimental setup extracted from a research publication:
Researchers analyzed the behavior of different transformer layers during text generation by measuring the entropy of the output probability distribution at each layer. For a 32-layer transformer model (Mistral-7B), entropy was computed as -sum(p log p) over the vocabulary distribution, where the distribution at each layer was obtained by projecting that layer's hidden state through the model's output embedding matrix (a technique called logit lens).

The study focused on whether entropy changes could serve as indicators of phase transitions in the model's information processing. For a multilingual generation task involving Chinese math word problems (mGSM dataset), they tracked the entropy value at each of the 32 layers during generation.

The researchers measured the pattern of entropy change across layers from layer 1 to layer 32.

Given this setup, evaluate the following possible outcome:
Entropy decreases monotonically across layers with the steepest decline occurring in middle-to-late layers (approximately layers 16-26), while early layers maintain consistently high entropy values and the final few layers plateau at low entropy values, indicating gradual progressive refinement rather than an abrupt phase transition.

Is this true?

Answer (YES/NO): NO